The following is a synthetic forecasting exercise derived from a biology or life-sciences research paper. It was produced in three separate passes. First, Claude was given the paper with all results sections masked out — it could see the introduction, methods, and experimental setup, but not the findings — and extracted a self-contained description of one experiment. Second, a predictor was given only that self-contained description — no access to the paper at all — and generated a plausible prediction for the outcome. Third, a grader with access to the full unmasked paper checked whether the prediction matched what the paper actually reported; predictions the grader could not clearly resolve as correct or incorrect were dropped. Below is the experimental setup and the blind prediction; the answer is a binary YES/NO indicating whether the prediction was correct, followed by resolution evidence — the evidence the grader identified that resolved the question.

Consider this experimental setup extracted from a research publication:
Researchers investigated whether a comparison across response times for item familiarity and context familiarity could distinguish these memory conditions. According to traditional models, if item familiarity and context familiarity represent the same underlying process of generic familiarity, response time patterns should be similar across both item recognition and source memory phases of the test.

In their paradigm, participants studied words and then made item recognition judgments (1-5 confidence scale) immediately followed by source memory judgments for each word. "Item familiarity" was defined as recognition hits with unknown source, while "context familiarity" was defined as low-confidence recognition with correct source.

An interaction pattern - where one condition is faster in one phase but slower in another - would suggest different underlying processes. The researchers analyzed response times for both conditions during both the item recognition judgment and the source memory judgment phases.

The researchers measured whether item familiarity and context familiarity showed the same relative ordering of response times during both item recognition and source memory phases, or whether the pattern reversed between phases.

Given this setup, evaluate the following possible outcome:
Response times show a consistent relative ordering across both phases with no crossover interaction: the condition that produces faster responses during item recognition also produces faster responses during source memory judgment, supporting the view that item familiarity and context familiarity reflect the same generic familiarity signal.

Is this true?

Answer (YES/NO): NO